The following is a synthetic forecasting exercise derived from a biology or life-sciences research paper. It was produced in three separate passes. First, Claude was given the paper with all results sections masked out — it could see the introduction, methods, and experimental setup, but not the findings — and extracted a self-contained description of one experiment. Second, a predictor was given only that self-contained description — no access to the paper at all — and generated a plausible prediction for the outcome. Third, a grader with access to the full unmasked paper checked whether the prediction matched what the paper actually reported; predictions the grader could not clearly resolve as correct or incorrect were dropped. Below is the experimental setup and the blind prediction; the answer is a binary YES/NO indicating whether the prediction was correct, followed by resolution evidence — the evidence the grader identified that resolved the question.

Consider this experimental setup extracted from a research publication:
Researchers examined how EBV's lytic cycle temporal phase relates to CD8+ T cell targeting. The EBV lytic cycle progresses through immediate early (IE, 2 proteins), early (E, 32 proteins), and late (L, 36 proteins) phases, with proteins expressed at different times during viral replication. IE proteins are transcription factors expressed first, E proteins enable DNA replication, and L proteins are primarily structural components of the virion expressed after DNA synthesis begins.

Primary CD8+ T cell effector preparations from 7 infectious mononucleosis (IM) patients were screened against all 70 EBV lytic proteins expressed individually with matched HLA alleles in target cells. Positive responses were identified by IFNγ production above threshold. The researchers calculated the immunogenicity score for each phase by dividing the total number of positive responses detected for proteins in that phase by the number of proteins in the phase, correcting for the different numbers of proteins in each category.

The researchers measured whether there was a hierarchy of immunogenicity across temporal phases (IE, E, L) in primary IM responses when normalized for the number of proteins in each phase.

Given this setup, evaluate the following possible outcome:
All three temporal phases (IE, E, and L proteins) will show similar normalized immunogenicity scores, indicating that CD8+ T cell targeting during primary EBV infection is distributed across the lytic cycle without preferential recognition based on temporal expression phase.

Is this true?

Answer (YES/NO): NO